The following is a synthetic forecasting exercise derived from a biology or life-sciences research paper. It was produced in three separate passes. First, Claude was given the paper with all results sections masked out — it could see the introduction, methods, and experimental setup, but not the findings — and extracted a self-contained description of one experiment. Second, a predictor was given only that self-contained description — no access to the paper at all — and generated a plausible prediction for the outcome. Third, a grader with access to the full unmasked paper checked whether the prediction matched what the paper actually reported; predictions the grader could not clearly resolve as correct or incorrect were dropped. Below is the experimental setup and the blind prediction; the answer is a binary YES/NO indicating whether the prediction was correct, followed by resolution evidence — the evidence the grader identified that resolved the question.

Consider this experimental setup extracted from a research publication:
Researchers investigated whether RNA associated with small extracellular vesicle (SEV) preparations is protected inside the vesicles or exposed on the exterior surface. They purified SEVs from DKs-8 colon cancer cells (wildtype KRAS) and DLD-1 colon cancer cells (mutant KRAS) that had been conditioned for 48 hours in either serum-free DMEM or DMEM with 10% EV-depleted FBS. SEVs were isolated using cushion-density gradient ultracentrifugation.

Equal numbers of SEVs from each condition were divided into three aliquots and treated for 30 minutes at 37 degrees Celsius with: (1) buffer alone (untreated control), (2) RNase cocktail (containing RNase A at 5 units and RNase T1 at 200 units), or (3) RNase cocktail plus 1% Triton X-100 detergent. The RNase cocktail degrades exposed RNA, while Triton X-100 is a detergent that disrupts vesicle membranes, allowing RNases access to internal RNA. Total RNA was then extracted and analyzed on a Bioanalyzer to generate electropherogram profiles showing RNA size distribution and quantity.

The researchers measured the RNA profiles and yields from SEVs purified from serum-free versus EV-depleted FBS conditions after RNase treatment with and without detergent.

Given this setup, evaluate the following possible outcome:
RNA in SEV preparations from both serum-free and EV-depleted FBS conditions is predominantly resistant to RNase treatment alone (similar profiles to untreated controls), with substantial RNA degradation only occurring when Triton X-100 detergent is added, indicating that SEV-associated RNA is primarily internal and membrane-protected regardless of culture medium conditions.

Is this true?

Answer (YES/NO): NO